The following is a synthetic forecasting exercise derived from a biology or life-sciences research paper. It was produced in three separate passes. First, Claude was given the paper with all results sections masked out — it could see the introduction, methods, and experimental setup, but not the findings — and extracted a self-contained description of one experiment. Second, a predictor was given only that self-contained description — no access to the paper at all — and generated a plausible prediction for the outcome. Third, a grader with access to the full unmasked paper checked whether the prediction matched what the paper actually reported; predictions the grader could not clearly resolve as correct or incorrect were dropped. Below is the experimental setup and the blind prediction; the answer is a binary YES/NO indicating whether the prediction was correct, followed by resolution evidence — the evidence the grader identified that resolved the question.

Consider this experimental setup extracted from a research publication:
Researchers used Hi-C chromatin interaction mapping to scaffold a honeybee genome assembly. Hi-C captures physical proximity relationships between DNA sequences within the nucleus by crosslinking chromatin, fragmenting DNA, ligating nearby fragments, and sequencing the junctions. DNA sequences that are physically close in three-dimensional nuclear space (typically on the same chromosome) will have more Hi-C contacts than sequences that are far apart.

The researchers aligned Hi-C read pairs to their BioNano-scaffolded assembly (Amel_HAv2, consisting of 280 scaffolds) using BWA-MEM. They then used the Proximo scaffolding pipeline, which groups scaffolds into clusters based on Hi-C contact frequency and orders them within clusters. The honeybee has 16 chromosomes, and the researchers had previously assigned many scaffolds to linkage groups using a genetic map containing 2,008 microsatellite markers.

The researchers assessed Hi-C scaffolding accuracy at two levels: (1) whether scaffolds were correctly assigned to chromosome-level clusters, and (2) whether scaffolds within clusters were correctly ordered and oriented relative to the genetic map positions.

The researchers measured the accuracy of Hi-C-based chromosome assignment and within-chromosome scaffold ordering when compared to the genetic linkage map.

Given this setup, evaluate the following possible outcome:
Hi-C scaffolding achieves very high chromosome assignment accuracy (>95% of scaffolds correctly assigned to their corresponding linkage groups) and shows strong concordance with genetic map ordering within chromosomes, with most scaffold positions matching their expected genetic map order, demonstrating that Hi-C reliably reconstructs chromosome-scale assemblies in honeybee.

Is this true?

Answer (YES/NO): NO